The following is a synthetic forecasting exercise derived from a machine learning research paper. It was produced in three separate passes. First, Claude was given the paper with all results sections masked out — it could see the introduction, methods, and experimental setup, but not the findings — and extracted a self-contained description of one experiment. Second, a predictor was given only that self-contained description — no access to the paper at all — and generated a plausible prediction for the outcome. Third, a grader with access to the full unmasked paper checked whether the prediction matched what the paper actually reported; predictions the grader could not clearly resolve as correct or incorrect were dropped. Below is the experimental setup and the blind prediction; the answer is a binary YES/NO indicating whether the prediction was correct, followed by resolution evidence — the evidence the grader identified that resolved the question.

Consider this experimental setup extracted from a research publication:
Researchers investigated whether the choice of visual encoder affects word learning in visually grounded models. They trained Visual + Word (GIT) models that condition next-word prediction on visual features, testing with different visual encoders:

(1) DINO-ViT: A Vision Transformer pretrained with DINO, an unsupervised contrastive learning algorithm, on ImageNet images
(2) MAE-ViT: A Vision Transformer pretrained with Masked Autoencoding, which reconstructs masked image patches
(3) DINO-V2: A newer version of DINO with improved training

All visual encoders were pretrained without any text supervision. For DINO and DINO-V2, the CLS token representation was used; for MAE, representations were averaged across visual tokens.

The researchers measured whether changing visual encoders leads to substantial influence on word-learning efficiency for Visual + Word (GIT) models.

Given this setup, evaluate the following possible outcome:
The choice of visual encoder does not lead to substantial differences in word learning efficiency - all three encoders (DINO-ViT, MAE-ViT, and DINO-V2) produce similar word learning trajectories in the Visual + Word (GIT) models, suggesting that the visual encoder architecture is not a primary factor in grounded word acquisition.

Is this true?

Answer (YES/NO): YES